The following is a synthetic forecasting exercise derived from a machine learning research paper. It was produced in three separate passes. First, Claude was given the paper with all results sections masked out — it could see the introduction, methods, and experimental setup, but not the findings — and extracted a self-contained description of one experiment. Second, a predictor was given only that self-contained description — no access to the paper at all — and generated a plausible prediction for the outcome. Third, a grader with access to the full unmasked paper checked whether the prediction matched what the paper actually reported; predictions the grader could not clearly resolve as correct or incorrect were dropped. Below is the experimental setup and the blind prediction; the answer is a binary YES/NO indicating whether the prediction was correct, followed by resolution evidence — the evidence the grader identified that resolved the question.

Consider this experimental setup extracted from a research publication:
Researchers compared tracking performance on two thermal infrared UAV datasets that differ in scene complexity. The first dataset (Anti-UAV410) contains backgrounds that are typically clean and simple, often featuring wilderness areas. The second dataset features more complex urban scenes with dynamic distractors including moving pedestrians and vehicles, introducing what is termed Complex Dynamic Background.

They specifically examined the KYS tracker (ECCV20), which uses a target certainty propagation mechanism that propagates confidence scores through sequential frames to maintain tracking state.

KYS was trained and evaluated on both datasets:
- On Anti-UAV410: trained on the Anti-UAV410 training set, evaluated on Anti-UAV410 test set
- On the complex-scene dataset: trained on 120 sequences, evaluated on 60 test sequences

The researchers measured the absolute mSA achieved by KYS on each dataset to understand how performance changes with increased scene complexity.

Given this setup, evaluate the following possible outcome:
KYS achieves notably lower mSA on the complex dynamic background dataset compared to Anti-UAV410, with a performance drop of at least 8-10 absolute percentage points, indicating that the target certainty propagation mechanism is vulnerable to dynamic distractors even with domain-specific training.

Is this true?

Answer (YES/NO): YES